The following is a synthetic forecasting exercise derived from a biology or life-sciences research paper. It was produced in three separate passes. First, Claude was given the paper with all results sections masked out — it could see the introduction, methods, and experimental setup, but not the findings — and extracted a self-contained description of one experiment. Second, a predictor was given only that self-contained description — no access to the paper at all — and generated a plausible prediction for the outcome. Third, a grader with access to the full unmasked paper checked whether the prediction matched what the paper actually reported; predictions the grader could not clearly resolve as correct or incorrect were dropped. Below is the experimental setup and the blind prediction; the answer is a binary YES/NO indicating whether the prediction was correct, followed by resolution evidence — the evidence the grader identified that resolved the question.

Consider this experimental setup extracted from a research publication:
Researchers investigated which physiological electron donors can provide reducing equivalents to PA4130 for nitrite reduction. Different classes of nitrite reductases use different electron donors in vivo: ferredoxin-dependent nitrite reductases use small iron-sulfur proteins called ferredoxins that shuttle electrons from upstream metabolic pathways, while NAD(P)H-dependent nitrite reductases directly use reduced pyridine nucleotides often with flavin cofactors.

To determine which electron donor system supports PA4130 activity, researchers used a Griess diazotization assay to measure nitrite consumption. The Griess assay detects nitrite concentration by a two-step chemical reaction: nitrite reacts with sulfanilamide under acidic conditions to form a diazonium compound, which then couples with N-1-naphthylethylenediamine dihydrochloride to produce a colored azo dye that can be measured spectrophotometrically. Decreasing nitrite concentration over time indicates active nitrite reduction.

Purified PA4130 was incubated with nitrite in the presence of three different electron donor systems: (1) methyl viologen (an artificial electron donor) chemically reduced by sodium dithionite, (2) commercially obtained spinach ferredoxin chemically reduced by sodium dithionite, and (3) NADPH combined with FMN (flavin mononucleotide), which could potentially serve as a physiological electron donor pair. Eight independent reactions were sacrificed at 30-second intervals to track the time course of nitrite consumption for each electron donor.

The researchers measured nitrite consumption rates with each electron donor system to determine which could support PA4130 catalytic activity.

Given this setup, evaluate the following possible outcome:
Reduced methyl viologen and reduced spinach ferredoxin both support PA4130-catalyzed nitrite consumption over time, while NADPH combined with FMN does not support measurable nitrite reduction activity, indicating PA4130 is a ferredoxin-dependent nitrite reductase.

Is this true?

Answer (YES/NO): YES